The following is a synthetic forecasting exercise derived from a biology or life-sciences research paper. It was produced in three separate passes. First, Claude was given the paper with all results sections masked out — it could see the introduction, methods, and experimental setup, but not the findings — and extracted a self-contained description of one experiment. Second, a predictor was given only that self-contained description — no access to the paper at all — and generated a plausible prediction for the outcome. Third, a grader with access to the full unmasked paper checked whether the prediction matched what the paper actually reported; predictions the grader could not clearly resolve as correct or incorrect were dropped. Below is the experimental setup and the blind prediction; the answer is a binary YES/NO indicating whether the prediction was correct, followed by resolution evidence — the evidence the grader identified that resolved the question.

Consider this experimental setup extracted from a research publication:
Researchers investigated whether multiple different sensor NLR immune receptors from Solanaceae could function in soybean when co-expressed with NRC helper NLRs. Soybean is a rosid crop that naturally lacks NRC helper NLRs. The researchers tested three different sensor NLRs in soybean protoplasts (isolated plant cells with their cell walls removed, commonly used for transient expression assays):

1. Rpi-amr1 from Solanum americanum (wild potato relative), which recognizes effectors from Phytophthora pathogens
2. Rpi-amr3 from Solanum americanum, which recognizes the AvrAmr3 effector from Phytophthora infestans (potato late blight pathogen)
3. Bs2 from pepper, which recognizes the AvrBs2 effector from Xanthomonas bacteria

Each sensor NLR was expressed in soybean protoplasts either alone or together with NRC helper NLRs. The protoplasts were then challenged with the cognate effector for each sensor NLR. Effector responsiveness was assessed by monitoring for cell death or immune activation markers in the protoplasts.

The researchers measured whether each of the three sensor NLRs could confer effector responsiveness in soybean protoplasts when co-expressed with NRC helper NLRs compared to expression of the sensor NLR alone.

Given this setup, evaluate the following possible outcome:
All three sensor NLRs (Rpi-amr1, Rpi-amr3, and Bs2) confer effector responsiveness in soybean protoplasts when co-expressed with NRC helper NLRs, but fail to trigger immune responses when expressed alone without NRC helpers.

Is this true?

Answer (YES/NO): YES